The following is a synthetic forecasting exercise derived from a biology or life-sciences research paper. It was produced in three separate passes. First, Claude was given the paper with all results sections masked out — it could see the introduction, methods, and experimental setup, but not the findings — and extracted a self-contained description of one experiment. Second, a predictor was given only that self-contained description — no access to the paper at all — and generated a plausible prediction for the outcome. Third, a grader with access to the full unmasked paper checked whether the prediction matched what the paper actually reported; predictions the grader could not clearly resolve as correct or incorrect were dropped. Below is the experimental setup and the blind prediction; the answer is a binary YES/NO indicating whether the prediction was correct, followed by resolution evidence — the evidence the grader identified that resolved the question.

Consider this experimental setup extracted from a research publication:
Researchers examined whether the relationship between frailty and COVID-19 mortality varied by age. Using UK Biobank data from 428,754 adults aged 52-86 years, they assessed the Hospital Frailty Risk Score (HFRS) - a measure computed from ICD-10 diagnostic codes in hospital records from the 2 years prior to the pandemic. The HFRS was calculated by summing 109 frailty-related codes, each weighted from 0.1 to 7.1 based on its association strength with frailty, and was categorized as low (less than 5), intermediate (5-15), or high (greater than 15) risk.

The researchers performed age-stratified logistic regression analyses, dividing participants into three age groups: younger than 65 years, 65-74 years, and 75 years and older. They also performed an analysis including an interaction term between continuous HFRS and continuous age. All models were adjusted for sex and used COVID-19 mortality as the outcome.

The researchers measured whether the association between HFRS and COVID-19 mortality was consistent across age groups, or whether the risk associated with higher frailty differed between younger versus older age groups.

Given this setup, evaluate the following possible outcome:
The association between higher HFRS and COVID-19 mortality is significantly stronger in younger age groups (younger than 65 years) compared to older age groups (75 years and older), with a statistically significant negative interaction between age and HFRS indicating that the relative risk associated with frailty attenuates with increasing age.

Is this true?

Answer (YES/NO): YES